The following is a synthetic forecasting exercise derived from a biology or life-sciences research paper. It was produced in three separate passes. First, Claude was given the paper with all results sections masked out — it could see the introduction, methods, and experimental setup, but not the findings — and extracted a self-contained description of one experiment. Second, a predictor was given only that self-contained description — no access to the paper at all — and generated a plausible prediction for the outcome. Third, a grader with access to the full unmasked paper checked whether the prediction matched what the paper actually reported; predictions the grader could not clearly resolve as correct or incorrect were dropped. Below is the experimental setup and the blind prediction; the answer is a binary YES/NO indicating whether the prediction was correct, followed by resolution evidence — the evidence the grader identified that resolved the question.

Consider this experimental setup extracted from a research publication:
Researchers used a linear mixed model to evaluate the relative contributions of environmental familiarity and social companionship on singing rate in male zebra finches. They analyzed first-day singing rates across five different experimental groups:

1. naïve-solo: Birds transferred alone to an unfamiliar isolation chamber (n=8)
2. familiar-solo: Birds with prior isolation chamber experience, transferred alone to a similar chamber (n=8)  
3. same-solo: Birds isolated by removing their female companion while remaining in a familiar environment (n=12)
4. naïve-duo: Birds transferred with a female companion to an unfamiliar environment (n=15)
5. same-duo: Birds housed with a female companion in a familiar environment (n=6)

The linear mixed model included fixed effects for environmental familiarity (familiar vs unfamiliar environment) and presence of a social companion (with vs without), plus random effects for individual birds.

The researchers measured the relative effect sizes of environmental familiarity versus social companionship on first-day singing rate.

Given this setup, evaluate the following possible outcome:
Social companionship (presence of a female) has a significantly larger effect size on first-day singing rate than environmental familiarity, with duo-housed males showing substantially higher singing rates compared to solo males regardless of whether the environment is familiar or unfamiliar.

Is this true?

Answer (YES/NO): NO